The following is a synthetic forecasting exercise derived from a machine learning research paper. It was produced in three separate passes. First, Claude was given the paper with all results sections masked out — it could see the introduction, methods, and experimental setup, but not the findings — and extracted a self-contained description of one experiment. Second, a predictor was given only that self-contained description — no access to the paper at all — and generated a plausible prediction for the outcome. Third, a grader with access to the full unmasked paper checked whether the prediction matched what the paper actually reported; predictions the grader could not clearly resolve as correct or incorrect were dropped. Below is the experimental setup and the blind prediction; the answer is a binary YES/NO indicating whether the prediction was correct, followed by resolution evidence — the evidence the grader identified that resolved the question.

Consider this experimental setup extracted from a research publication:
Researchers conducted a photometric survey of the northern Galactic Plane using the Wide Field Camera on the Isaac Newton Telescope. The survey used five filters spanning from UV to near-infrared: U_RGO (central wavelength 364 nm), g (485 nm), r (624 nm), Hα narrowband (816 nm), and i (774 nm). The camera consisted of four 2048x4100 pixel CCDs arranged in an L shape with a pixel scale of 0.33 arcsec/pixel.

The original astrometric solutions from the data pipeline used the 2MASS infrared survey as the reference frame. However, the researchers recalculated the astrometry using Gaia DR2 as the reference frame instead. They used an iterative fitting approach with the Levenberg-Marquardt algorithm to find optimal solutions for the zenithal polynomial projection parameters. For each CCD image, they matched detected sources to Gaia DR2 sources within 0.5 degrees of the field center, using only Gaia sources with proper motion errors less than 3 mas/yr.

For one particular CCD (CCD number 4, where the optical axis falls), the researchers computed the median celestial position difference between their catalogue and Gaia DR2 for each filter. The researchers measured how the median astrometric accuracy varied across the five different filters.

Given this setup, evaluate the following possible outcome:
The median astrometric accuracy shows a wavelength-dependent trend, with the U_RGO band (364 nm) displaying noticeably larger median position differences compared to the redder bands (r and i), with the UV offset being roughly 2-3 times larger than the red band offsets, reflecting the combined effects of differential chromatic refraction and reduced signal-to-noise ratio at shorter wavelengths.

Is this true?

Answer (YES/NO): NO